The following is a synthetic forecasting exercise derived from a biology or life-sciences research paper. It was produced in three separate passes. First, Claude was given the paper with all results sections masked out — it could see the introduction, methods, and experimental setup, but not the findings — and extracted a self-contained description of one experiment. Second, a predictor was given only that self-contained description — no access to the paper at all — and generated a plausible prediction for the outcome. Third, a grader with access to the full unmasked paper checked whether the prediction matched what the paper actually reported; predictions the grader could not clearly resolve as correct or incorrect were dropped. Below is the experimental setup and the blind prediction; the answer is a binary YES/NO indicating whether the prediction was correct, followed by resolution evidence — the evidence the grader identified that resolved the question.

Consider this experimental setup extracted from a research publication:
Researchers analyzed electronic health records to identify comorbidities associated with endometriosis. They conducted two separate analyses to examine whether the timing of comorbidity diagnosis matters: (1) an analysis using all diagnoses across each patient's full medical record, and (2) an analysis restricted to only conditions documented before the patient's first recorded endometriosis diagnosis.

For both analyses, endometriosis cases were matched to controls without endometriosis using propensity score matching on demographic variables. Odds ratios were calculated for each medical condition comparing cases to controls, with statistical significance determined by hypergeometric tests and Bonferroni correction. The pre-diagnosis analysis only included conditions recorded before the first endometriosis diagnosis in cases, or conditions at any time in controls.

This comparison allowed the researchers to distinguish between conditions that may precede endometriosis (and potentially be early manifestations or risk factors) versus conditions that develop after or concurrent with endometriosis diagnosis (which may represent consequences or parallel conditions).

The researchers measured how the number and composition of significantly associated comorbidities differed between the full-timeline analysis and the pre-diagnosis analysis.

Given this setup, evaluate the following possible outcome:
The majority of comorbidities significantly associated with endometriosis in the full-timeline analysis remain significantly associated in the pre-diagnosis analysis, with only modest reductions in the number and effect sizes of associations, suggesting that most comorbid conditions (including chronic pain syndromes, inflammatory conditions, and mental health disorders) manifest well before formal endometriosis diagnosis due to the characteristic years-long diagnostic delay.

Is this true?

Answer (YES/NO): NO